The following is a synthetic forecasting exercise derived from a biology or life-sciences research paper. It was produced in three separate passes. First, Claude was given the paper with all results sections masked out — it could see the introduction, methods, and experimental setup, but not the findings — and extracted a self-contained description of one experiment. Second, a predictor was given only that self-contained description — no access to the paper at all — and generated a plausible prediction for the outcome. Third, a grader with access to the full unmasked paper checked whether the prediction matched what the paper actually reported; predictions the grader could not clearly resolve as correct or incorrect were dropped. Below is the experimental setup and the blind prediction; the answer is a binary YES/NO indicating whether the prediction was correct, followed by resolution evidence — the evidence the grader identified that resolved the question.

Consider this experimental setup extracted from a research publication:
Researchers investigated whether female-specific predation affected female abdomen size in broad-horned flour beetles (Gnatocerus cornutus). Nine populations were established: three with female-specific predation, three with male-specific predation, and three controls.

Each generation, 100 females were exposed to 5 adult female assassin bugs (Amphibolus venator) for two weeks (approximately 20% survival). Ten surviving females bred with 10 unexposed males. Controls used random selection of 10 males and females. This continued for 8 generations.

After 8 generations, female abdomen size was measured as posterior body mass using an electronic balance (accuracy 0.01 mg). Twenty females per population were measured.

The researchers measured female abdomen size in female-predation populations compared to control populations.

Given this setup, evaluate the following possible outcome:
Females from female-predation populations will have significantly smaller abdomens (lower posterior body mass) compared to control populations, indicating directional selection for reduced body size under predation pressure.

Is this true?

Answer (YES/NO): NO